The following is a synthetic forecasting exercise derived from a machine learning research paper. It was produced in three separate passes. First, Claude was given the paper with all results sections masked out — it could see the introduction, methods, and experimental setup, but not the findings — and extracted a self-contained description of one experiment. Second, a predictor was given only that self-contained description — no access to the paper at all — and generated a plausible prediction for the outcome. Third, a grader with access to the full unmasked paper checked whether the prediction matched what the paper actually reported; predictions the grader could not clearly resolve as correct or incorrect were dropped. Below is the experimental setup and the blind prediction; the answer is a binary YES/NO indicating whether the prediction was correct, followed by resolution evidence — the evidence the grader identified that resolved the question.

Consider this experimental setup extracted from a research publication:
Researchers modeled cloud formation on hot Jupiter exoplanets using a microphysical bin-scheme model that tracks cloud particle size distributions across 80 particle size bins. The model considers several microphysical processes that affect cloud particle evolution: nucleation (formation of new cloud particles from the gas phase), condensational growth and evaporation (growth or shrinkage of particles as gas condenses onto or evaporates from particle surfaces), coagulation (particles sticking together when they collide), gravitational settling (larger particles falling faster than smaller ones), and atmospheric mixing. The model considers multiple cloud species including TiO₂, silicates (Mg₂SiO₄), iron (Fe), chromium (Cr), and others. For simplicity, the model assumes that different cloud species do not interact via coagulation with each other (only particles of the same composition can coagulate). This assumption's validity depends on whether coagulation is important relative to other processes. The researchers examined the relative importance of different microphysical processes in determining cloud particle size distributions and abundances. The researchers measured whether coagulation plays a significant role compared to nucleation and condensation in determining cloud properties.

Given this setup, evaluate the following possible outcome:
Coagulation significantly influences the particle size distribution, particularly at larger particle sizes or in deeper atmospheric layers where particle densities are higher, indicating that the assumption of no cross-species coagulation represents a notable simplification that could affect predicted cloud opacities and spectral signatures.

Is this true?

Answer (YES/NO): NO